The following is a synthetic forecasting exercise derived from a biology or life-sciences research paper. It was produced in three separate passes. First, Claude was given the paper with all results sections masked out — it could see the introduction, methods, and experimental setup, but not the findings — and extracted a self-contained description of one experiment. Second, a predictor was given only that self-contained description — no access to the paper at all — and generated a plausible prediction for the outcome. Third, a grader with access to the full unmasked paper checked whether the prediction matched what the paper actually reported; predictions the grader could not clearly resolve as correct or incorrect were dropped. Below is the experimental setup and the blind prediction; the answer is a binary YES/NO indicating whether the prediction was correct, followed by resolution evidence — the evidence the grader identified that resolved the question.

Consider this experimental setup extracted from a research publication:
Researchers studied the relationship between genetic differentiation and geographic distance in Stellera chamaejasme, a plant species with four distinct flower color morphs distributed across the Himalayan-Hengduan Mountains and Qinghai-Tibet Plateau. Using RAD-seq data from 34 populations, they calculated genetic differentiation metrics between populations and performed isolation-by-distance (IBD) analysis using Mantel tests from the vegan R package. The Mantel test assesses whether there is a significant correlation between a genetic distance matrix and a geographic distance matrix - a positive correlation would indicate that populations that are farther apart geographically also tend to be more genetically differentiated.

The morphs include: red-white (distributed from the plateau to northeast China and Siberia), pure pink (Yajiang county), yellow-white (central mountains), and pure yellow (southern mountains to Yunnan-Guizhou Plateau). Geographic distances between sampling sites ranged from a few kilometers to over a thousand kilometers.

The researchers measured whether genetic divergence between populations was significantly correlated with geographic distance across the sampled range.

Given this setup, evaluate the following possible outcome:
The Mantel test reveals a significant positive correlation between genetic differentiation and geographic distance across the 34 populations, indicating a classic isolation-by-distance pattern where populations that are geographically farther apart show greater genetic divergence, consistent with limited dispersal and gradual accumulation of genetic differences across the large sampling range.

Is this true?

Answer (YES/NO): YES